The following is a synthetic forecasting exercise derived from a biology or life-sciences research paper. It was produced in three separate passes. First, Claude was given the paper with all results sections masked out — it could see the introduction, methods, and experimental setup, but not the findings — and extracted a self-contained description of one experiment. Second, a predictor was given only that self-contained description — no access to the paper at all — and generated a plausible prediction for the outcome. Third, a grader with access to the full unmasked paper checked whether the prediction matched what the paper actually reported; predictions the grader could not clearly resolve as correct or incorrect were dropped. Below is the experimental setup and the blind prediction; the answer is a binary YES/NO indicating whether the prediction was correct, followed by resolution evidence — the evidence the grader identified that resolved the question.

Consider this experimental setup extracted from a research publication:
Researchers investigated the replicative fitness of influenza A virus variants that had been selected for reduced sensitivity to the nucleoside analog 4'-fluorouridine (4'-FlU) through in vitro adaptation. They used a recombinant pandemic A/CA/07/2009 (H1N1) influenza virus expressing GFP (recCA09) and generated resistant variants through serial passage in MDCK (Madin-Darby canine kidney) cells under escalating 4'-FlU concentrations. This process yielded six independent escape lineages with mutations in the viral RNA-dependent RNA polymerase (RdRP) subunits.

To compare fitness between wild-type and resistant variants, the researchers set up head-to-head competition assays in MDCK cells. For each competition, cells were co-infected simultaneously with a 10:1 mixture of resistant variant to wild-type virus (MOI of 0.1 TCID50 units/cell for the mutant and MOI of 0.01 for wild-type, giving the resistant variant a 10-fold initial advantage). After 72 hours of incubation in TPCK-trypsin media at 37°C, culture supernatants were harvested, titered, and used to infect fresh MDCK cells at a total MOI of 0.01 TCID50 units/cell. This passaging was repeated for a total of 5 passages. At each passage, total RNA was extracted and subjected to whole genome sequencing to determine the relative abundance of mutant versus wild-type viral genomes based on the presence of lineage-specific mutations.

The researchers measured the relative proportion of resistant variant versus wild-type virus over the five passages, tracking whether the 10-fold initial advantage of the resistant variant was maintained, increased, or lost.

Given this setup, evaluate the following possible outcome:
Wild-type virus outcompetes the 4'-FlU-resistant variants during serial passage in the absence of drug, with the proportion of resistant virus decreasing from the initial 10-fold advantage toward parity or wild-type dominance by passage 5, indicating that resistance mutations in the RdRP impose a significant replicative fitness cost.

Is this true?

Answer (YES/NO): NO